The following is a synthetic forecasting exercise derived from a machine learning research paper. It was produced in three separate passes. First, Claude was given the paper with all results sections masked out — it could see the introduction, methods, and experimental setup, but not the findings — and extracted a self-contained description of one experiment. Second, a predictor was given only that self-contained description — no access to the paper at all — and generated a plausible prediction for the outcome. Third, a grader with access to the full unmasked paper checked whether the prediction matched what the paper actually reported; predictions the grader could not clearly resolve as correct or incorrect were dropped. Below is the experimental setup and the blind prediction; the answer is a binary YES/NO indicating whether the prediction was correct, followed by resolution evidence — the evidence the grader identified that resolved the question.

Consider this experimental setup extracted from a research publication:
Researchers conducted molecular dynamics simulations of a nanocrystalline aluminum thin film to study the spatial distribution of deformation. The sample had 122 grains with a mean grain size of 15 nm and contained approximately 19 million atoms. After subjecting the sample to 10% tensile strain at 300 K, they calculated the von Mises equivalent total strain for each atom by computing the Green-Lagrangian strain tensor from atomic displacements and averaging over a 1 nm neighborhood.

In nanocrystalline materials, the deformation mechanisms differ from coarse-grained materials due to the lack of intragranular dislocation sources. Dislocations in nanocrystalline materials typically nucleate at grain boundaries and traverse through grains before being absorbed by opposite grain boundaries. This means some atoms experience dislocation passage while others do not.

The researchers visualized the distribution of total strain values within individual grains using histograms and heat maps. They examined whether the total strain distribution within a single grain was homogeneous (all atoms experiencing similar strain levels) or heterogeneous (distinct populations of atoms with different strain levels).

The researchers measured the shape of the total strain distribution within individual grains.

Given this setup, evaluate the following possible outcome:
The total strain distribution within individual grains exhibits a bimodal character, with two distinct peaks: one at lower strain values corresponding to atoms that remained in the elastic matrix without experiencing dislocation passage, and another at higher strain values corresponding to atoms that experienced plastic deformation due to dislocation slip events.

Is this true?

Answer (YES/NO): NO